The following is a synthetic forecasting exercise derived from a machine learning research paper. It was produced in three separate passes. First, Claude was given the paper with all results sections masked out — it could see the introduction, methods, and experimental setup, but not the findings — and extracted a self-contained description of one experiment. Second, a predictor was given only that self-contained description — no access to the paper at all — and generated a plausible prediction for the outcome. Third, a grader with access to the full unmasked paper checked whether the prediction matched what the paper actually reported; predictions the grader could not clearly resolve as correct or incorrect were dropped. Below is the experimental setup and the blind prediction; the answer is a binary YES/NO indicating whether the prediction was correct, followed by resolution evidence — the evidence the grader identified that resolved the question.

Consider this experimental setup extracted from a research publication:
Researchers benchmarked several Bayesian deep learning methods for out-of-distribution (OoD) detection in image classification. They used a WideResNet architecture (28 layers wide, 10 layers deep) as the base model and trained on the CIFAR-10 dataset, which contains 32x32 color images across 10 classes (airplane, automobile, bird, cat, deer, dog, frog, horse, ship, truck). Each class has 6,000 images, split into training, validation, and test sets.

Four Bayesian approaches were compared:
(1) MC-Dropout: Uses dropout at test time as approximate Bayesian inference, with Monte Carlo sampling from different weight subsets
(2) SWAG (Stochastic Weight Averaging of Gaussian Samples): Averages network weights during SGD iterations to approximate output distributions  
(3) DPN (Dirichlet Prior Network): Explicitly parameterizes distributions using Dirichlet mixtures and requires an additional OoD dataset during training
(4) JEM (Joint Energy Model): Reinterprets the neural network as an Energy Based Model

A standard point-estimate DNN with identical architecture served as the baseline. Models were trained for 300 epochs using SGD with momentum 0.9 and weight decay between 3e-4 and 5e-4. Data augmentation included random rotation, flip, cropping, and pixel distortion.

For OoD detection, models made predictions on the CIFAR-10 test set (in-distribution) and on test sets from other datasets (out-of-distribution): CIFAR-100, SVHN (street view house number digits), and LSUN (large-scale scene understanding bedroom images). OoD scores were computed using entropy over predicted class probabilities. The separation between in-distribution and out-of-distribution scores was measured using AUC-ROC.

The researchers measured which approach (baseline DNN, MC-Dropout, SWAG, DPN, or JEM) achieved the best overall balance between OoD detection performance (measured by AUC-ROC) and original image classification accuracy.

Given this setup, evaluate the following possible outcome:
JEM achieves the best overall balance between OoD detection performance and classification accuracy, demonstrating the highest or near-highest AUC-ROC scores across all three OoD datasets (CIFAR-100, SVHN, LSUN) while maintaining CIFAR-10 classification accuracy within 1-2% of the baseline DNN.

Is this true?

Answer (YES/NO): NO